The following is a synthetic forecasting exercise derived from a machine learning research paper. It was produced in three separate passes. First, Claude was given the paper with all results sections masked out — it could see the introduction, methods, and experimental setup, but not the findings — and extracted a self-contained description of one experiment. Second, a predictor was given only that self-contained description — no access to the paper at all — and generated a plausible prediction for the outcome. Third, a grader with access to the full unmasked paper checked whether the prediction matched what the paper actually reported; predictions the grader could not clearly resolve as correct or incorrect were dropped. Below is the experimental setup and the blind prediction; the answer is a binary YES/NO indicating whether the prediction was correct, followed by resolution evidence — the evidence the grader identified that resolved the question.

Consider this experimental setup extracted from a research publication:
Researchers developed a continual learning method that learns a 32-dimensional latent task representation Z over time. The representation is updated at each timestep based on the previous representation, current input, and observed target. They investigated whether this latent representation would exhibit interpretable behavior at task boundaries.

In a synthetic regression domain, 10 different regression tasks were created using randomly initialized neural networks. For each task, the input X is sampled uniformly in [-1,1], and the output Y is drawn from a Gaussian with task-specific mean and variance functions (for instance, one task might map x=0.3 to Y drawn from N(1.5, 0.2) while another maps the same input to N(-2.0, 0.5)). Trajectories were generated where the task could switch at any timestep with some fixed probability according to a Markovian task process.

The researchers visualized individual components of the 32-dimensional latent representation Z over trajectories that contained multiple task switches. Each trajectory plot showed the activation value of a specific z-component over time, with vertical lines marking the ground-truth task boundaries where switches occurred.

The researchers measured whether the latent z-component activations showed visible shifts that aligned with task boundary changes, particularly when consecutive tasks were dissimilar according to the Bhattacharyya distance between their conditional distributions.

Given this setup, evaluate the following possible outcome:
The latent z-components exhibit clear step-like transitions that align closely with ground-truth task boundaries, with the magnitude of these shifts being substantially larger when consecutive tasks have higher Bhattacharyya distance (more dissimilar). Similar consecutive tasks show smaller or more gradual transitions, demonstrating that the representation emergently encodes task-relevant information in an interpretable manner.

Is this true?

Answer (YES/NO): NO